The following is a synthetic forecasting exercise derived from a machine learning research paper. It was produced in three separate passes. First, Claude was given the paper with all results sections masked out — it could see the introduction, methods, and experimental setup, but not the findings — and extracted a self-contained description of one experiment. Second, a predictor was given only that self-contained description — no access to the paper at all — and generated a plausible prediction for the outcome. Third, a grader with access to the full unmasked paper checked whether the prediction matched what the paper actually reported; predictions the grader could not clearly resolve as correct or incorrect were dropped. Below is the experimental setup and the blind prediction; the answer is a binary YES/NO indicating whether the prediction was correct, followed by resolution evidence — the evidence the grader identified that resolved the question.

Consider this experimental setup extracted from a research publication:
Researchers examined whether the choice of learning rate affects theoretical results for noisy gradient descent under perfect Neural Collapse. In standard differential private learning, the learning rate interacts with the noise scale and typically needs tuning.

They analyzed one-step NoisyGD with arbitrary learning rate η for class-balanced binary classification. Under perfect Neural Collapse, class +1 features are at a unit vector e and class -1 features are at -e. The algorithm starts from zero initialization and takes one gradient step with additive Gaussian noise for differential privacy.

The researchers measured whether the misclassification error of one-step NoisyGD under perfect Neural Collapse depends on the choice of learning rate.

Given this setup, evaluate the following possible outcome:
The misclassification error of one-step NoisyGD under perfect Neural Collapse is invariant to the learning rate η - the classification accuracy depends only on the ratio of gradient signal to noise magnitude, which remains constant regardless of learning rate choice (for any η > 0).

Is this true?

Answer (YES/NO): YES